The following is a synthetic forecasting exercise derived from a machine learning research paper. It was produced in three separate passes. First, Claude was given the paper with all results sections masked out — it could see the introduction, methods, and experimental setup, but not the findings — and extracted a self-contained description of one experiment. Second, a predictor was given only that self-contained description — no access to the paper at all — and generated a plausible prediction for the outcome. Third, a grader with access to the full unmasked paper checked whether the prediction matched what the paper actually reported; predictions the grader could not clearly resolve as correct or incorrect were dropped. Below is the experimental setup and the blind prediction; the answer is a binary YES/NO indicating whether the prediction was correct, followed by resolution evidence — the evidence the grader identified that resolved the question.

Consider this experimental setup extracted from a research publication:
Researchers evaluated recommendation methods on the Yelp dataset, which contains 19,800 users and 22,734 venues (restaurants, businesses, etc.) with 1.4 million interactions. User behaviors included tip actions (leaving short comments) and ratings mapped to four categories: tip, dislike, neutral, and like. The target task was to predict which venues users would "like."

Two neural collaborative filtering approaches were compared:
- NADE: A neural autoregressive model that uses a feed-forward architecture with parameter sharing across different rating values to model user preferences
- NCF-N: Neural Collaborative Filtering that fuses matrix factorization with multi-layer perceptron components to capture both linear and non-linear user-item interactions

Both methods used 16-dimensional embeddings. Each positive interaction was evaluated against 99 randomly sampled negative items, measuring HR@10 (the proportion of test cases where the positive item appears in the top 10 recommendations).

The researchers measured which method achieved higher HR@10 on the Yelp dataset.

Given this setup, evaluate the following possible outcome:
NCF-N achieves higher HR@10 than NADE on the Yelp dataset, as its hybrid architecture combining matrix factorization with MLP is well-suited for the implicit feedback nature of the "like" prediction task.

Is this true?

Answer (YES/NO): NO